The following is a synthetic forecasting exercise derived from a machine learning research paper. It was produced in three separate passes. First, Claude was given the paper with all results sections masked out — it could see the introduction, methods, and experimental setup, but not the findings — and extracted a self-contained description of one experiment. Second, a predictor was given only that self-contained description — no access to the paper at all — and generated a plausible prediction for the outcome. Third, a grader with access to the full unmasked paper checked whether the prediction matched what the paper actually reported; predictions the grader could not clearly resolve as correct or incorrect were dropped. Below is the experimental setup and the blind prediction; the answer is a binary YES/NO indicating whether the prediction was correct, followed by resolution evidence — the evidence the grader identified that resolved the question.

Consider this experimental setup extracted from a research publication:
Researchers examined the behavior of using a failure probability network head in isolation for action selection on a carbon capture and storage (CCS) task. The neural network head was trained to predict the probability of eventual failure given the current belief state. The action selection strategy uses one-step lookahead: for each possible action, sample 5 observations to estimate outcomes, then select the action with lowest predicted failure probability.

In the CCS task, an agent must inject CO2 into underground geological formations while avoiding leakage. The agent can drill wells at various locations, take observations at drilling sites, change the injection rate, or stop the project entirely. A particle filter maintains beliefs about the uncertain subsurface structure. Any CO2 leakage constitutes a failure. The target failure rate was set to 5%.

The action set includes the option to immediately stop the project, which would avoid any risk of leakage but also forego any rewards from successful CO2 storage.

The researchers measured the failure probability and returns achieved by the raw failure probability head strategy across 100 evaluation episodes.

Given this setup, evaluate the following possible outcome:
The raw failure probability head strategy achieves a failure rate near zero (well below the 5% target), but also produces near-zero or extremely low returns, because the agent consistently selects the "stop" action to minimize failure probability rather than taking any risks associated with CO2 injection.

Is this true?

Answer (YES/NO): YES